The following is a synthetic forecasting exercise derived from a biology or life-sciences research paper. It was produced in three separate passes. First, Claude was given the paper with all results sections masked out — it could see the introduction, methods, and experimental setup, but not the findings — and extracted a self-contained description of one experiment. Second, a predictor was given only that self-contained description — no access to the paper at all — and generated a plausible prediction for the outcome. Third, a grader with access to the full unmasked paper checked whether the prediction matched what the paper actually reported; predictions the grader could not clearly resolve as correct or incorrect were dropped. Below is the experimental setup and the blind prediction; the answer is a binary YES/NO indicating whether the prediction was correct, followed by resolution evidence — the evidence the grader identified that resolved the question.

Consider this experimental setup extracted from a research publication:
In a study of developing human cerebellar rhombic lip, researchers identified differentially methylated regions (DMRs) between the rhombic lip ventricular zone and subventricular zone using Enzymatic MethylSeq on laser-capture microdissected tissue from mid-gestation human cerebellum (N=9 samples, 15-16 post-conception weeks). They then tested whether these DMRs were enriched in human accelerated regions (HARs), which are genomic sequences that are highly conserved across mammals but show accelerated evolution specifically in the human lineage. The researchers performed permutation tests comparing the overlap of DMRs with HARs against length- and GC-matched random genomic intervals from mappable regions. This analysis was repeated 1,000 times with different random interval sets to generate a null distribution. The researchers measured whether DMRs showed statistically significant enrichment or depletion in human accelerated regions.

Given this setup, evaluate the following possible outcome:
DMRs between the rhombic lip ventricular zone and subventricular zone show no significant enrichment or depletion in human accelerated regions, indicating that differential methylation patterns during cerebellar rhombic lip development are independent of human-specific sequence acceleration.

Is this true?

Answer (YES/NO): NO